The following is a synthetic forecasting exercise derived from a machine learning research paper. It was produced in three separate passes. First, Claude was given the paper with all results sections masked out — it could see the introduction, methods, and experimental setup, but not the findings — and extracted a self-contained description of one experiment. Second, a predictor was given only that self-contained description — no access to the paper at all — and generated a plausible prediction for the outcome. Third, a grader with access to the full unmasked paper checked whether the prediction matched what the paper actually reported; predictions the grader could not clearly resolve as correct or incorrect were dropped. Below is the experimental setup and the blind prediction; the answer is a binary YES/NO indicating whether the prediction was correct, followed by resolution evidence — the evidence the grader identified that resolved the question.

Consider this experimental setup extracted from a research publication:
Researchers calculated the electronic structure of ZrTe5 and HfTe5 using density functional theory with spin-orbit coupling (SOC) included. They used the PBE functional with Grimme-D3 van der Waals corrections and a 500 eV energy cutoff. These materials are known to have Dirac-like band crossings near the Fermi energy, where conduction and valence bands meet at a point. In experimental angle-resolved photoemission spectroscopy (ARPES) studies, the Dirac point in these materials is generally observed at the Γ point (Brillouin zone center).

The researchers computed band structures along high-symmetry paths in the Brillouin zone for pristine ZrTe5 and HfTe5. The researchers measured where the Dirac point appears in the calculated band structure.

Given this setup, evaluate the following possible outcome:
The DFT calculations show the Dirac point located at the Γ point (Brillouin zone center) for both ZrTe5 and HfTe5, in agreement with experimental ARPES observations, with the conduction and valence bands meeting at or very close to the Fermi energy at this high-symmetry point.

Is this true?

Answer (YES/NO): NO